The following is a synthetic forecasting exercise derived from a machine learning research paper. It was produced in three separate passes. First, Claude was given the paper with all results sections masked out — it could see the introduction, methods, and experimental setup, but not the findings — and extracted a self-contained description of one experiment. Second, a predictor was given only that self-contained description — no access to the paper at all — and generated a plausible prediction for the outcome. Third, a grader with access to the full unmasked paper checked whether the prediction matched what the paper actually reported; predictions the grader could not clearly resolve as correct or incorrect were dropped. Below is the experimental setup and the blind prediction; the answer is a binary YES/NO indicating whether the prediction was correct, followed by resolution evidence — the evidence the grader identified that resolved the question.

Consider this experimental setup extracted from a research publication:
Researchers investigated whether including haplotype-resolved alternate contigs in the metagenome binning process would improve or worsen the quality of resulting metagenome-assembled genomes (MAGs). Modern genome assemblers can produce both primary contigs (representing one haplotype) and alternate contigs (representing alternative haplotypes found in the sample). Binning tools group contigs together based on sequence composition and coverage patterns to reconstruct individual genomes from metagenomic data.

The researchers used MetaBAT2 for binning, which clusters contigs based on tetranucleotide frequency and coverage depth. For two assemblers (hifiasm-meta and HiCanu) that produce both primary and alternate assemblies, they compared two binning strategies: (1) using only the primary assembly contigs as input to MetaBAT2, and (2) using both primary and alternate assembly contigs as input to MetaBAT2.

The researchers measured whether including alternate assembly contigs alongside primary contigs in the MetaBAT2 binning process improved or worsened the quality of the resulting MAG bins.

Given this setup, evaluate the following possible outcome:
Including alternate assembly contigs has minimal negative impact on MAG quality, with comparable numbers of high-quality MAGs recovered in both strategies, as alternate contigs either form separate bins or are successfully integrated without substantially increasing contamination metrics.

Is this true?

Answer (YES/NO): NO